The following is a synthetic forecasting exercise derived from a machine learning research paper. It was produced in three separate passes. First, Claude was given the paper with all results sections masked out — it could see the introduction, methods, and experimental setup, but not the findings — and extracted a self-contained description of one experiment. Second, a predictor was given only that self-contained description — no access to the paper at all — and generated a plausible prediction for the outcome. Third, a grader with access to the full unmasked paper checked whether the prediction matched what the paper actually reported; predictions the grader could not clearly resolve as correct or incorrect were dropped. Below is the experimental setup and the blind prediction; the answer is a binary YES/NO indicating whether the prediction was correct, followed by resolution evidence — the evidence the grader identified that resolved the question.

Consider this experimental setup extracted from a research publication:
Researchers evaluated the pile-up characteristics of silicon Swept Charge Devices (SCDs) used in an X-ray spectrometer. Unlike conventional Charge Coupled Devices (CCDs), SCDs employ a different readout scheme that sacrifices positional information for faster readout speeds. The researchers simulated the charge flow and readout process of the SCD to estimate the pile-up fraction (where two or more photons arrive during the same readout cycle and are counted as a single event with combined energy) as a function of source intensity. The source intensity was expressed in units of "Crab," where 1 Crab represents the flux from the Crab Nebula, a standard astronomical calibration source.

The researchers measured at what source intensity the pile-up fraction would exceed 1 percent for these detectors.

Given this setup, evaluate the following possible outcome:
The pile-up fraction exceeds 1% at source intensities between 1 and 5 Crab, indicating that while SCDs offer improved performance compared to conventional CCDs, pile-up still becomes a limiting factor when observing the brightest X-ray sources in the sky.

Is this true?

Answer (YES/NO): NO